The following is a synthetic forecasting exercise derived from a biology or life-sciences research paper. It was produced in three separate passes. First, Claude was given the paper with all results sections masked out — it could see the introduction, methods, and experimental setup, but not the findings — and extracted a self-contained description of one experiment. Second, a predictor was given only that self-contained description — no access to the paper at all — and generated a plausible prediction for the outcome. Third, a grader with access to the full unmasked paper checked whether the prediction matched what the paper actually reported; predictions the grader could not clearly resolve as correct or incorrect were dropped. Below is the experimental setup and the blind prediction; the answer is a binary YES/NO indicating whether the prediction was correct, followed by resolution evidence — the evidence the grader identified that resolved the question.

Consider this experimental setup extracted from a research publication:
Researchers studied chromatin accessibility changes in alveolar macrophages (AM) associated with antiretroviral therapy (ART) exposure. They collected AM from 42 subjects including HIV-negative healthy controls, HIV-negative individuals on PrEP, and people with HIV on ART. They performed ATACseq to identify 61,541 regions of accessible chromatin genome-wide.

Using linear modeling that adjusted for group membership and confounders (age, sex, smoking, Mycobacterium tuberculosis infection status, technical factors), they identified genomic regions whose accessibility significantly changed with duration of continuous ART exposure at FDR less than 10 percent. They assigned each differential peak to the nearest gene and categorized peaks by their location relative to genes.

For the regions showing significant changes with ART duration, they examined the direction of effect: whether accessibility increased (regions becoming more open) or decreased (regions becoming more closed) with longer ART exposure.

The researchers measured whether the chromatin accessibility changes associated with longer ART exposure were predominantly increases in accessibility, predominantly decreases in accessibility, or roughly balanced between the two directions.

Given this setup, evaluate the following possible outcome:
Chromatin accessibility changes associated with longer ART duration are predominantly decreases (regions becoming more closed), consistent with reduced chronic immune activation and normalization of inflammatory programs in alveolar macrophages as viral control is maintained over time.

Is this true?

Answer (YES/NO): NO